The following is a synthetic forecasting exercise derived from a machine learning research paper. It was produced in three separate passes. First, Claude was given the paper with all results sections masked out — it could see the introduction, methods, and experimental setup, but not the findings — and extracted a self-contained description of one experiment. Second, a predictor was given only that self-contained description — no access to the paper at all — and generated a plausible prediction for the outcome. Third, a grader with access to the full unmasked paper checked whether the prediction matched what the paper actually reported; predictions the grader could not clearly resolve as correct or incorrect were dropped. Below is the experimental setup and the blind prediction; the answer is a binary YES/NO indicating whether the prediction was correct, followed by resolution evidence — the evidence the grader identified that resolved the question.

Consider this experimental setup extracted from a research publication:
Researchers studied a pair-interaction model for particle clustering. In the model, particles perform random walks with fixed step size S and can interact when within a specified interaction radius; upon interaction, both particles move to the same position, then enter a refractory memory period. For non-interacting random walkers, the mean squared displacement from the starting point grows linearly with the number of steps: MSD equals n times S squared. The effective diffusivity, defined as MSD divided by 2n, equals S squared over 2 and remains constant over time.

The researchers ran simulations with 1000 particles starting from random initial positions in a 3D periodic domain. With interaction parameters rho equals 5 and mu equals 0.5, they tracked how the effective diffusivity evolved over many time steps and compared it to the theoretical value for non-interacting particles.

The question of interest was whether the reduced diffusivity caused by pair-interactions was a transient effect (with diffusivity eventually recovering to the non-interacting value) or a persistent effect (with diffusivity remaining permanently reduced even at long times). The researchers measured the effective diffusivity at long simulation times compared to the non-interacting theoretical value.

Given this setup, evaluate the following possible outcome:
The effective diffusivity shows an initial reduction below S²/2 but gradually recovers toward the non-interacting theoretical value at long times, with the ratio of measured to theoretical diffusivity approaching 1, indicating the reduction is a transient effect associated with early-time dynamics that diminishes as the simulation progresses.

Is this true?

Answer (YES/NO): NO